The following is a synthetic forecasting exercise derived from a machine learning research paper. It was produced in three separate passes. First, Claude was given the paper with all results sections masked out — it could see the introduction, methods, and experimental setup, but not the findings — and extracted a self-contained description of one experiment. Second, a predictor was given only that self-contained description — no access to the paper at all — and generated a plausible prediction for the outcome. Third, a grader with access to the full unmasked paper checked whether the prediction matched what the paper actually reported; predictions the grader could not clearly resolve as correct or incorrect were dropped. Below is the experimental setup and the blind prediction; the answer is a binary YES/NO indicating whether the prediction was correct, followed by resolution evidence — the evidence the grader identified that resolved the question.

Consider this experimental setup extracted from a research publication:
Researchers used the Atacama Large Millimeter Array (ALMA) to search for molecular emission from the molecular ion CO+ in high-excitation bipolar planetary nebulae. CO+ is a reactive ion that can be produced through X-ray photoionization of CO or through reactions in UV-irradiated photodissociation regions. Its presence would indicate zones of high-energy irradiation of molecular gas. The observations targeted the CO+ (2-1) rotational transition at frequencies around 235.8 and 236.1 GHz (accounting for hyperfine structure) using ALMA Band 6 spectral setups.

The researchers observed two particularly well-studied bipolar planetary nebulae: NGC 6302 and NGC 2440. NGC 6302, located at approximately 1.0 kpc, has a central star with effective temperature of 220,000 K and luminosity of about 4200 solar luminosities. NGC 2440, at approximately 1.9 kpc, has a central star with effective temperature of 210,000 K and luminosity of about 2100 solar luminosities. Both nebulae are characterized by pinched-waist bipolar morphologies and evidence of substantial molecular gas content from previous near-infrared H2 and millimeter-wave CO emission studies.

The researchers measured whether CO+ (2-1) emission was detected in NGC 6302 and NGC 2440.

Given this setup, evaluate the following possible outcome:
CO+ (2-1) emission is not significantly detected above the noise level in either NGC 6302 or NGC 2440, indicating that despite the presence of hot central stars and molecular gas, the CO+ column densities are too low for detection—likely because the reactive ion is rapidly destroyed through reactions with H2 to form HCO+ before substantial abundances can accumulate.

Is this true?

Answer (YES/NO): YES